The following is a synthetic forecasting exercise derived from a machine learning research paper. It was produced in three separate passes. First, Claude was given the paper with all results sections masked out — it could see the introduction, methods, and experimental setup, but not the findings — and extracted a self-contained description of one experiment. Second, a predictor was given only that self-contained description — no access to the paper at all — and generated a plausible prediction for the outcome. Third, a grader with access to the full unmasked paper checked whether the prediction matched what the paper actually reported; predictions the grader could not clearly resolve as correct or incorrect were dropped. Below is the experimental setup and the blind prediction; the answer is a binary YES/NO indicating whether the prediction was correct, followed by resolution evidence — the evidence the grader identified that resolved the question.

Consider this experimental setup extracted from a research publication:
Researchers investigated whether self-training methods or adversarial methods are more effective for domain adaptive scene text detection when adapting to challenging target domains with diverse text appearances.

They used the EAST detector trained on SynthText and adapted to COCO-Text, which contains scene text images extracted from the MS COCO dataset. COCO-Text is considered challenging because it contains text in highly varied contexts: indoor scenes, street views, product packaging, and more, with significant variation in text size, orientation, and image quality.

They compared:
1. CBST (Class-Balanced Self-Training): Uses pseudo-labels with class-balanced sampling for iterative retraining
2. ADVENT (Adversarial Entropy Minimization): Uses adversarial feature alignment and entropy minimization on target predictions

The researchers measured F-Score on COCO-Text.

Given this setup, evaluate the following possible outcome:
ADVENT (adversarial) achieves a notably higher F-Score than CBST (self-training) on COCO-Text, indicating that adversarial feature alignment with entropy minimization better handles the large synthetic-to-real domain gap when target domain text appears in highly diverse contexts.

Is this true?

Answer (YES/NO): NO